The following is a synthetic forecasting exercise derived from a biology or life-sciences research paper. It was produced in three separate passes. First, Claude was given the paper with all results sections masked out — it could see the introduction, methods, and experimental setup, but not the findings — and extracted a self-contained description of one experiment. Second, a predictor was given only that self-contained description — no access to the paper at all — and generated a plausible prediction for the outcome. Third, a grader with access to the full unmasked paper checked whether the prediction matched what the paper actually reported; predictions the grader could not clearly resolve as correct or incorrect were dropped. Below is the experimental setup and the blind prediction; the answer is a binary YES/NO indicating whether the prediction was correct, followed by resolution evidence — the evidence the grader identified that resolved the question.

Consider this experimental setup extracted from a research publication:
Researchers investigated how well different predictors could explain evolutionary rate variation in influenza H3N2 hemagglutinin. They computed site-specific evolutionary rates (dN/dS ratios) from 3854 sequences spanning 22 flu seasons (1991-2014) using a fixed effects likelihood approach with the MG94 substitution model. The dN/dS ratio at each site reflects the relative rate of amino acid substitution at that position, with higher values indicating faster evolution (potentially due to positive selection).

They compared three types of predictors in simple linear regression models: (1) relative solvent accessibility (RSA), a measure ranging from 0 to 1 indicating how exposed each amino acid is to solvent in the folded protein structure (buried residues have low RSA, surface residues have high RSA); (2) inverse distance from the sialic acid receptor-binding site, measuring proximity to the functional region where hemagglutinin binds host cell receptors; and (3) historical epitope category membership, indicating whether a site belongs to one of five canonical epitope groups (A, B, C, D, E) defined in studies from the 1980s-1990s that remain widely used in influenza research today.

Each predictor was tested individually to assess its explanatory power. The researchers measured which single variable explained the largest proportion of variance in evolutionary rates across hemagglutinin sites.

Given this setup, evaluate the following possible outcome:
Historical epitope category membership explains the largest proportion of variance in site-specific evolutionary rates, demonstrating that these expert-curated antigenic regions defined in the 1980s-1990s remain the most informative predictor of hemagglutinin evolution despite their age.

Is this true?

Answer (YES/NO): YES